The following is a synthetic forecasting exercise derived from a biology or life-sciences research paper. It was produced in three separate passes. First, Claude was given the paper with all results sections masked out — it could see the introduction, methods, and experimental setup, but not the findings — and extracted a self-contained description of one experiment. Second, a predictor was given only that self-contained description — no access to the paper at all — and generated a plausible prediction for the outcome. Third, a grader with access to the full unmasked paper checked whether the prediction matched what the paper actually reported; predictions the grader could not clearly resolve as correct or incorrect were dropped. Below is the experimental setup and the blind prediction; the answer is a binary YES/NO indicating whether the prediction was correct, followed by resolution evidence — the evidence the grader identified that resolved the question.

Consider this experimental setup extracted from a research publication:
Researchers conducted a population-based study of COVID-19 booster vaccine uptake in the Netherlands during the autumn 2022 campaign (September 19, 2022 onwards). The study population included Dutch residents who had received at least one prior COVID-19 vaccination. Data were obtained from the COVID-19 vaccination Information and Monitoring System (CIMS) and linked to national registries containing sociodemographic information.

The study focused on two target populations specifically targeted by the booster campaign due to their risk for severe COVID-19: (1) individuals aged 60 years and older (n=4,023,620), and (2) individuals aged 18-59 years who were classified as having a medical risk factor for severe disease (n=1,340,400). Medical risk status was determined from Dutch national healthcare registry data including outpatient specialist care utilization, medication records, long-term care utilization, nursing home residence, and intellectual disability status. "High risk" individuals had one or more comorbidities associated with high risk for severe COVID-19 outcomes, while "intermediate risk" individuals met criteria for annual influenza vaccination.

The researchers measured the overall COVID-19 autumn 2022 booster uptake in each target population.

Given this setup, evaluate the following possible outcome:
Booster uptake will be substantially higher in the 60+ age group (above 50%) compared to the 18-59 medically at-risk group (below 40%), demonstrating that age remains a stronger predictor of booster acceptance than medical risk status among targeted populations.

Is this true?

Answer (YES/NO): YES